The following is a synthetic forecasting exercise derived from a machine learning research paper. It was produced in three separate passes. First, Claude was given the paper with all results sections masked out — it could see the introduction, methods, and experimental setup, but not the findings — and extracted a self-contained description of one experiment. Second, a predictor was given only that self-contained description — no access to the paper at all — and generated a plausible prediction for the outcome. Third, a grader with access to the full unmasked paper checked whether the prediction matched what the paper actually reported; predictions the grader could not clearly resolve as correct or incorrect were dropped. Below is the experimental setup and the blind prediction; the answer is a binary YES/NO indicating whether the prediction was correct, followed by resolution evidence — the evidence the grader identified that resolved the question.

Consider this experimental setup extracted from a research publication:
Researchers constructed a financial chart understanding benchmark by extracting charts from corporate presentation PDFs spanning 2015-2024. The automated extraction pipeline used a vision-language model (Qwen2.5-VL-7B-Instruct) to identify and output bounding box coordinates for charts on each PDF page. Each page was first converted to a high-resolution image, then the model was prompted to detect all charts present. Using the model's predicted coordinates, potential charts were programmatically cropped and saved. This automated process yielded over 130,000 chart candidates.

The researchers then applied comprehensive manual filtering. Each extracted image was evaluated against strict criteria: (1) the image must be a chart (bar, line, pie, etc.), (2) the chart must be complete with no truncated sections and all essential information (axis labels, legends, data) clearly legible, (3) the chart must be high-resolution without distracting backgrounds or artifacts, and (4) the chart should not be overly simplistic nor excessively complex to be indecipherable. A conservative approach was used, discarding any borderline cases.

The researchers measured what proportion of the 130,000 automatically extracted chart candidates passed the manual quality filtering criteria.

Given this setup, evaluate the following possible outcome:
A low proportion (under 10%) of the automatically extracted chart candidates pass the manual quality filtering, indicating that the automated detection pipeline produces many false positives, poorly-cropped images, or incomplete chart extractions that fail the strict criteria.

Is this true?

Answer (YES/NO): NO